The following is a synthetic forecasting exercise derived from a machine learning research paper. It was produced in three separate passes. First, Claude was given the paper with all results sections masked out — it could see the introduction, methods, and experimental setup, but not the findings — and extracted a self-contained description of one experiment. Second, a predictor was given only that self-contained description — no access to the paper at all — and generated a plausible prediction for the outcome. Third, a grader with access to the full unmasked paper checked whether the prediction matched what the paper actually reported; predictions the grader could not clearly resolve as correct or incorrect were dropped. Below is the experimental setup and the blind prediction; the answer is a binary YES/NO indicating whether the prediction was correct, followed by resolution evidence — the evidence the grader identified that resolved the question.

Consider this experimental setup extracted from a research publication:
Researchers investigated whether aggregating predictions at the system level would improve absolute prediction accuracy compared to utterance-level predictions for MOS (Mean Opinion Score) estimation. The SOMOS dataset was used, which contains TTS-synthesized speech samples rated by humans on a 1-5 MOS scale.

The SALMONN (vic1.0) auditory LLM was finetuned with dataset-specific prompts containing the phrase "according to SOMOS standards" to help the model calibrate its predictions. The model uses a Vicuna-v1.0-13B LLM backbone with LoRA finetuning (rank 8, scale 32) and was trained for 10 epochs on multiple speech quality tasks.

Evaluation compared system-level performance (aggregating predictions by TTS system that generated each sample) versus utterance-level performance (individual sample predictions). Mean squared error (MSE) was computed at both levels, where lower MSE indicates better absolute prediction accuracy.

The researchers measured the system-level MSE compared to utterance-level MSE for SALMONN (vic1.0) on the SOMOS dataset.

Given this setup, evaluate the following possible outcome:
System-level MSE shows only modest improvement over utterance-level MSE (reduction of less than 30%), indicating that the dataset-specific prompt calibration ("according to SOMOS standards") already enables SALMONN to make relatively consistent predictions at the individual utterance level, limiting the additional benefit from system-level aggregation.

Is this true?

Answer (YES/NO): NO